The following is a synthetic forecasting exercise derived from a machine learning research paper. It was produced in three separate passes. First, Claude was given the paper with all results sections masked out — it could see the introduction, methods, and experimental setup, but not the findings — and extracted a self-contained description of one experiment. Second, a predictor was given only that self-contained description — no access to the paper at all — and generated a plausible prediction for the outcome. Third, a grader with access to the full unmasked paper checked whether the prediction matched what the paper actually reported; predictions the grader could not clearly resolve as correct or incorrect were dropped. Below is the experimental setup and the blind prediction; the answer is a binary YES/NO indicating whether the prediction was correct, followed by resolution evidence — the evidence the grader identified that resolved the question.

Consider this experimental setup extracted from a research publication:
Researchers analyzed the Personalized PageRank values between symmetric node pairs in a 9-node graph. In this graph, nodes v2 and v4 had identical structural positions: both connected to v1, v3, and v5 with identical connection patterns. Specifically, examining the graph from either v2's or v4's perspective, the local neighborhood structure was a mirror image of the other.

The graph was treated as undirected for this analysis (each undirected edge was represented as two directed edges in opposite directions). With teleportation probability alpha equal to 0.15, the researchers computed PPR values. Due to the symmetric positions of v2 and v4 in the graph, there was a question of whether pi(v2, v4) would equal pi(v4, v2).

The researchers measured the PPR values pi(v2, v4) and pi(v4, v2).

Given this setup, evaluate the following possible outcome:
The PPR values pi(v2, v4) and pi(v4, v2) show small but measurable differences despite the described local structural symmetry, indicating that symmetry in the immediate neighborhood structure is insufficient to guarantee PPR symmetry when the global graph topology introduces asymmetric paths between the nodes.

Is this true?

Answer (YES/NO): NO